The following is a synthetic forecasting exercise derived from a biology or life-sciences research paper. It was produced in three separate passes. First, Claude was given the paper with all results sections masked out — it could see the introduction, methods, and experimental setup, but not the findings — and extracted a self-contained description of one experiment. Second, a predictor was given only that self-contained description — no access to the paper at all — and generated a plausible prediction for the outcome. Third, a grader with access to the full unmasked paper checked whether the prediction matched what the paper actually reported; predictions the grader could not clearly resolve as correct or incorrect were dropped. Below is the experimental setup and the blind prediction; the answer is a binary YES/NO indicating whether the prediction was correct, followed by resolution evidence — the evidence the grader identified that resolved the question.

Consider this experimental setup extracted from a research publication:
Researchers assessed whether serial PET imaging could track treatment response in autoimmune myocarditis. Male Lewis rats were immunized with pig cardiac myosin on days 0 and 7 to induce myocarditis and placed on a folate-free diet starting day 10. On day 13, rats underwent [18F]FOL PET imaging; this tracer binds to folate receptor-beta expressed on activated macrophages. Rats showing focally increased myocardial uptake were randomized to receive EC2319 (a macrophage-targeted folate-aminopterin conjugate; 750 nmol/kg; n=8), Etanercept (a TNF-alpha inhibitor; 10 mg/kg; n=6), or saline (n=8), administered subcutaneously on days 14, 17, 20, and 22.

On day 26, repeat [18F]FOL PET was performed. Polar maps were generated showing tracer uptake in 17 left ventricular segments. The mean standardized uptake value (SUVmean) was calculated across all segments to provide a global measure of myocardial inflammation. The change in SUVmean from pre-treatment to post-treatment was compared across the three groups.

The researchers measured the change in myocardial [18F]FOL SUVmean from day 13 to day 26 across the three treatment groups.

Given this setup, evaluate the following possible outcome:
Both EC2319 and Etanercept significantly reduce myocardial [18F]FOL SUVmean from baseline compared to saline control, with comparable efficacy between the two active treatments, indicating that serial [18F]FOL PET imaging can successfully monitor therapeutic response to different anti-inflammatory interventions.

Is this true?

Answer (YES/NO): NO